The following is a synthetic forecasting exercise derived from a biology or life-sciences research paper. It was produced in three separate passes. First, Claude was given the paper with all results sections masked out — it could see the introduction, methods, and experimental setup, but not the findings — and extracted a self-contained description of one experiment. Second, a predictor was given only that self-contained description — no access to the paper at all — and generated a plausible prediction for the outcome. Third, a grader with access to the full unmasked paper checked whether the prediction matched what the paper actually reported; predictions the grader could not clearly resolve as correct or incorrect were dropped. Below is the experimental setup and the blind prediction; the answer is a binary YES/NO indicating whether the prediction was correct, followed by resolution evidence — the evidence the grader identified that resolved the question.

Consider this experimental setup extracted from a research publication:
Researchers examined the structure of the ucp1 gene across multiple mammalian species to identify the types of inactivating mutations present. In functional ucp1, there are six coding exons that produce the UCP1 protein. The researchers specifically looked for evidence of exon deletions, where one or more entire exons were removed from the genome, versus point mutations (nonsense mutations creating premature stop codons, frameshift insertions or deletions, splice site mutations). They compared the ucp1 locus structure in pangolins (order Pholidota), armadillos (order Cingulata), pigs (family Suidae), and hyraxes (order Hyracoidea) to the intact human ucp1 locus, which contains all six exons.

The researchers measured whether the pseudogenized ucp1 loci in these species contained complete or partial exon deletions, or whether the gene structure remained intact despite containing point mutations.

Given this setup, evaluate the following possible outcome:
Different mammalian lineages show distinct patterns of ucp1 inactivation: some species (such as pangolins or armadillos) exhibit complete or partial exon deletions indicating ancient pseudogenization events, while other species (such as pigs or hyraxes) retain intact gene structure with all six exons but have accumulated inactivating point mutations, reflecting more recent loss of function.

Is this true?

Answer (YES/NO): NO